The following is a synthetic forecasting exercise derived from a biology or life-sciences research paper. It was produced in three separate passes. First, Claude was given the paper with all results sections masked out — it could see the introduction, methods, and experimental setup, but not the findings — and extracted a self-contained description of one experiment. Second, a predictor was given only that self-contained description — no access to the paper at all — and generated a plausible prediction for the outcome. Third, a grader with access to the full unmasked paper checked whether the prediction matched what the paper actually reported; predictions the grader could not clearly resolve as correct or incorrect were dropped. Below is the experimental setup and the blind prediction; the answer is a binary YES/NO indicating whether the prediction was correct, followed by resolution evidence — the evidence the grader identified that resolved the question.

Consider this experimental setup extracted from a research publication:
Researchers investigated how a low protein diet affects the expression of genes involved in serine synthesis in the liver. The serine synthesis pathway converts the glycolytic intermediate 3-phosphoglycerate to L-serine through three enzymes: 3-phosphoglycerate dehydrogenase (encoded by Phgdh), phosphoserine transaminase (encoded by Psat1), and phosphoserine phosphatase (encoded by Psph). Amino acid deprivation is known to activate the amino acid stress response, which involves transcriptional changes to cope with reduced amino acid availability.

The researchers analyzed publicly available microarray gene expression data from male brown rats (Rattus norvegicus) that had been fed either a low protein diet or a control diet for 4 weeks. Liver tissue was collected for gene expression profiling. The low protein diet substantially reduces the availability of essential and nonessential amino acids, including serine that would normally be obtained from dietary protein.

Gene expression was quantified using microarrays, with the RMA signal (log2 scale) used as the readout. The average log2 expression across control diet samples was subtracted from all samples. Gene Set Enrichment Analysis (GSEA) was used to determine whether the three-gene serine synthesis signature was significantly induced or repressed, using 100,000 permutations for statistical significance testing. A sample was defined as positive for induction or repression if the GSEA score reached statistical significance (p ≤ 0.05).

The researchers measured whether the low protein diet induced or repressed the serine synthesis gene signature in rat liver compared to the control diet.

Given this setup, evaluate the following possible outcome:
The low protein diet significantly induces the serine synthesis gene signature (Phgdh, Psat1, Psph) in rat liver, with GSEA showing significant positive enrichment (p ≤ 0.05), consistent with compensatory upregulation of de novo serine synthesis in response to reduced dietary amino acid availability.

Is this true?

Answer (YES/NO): YES